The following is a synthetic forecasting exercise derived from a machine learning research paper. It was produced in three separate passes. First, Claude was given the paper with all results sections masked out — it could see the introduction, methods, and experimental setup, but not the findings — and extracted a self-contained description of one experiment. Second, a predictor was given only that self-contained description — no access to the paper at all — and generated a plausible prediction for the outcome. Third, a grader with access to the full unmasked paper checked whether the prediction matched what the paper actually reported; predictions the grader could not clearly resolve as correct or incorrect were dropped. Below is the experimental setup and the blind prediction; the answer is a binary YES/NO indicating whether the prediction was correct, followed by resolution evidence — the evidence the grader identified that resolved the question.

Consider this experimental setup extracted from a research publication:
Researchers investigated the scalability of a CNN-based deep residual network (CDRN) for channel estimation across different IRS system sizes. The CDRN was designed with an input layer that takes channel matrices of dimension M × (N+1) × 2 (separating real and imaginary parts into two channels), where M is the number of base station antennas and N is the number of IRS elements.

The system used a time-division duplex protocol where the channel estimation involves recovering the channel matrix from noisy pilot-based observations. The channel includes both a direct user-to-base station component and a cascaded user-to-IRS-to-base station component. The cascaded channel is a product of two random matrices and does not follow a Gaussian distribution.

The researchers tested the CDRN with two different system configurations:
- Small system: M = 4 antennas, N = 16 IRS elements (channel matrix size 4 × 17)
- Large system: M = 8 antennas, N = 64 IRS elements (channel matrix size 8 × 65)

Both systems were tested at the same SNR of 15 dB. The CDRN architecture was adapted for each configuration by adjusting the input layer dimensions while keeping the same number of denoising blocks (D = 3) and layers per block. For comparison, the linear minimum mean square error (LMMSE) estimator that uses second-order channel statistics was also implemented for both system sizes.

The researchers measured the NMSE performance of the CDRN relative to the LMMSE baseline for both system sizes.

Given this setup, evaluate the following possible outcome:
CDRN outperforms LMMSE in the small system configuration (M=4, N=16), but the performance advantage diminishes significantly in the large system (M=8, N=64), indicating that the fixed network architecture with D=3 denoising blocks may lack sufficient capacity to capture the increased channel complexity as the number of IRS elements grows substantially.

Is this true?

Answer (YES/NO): NO